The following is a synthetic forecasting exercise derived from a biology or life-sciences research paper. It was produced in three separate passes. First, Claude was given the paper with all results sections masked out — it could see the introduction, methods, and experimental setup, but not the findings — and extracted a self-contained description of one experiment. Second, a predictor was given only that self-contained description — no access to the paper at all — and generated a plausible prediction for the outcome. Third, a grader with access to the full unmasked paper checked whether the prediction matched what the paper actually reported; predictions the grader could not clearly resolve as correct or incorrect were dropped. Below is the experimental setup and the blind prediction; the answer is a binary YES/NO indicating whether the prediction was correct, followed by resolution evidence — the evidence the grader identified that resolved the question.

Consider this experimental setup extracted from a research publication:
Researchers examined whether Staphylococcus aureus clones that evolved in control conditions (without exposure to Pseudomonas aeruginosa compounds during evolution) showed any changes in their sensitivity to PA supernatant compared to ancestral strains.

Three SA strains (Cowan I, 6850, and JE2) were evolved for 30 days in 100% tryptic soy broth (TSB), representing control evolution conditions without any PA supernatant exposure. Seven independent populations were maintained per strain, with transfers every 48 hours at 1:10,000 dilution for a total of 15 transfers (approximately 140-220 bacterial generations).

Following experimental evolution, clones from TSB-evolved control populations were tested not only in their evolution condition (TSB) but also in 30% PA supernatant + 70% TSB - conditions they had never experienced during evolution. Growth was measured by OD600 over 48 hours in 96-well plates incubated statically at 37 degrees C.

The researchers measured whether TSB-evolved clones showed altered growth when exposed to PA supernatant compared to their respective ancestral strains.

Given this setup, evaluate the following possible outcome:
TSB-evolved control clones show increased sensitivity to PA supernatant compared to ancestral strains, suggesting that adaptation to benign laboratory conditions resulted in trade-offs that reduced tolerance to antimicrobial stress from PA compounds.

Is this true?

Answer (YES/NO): NO